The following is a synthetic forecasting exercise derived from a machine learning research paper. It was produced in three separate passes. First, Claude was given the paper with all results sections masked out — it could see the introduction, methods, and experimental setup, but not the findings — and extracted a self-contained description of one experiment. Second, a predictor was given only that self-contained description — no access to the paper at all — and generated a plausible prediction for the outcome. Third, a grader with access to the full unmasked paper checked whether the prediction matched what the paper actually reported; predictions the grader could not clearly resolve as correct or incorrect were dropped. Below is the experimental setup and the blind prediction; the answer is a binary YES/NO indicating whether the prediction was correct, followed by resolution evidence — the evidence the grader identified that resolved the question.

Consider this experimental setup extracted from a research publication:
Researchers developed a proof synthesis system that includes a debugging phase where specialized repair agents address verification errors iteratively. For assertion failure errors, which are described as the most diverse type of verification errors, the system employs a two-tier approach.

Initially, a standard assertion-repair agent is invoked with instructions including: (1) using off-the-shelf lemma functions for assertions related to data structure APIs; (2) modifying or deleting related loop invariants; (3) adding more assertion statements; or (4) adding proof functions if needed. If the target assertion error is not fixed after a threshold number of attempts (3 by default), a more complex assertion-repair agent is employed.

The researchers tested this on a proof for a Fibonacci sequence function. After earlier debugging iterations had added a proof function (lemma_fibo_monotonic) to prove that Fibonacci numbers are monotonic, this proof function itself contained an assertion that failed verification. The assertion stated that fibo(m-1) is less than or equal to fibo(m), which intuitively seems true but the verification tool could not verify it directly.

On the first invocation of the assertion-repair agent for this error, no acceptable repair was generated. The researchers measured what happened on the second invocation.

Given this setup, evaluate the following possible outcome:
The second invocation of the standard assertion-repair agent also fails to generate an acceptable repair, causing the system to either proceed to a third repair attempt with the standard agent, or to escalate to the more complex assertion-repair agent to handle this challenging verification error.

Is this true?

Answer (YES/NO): NO